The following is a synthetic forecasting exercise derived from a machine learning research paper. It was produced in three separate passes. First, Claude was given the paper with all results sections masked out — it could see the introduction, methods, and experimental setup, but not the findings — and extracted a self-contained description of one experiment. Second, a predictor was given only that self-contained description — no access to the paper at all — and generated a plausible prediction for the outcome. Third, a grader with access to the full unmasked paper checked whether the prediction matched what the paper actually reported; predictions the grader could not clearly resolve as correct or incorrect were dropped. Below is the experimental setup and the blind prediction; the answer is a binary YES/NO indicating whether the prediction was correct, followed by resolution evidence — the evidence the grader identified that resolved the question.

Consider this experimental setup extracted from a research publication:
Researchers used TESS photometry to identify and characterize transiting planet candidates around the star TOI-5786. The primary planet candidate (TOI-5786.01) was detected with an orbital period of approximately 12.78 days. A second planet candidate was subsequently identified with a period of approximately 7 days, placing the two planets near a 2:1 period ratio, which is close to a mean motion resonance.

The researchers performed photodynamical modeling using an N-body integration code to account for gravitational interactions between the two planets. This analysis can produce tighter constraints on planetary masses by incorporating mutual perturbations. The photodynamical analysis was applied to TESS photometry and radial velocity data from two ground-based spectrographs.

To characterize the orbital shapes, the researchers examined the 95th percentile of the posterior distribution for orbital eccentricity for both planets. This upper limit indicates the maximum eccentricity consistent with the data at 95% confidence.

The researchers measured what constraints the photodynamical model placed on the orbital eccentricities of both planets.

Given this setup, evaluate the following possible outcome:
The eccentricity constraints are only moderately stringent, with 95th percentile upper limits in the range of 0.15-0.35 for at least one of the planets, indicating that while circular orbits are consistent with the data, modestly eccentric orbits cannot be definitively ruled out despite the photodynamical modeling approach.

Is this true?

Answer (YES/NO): NO